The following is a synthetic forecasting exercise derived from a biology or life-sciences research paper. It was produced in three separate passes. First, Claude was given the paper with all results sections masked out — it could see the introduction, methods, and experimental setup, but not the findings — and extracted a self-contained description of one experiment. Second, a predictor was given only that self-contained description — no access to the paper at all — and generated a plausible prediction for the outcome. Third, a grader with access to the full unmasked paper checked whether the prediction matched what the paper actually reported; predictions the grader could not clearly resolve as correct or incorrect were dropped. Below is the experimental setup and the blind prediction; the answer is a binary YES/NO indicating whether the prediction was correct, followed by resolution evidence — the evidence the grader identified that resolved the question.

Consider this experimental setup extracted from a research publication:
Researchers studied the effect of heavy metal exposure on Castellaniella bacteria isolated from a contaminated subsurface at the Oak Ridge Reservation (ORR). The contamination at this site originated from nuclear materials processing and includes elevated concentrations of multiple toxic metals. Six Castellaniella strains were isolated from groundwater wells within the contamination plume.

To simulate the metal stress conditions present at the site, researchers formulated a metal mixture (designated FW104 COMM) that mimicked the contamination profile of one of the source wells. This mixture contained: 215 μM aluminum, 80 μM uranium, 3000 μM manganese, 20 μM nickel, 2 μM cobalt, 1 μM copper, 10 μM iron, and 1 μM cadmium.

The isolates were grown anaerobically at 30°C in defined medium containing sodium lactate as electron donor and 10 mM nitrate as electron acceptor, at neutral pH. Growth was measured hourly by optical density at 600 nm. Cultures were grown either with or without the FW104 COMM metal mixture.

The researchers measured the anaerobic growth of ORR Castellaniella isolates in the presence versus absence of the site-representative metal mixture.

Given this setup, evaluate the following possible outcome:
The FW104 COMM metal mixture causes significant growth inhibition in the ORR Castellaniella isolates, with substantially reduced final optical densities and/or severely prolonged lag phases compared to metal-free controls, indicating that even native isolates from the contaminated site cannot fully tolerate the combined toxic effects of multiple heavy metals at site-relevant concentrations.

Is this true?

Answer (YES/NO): NO